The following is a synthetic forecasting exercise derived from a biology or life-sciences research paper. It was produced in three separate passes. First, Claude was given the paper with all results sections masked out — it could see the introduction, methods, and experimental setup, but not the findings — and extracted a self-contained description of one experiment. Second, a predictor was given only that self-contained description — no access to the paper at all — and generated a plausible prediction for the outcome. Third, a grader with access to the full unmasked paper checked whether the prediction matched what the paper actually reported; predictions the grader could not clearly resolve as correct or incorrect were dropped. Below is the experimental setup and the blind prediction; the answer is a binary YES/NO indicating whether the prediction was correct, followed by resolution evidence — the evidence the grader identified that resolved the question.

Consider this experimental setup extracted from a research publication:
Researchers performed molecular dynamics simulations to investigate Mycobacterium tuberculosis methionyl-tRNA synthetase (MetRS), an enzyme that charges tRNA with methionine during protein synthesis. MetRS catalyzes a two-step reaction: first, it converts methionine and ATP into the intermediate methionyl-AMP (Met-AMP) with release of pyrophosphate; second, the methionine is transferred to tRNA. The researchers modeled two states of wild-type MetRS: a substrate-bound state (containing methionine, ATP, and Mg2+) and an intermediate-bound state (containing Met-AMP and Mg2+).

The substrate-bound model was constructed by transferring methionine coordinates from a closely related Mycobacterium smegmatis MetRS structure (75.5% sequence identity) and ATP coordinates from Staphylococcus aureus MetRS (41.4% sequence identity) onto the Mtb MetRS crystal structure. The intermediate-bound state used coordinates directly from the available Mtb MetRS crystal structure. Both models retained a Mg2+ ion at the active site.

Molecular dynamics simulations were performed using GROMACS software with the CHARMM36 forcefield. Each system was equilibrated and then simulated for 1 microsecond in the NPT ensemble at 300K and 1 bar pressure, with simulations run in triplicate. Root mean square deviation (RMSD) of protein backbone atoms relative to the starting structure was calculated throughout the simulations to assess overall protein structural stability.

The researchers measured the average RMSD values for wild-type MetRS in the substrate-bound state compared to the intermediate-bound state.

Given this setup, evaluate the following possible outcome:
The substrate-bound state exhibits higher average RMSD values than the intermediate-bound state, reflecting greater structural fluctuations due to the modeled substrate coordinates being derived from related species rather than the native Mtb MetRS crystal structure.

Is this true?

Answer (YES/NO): NO